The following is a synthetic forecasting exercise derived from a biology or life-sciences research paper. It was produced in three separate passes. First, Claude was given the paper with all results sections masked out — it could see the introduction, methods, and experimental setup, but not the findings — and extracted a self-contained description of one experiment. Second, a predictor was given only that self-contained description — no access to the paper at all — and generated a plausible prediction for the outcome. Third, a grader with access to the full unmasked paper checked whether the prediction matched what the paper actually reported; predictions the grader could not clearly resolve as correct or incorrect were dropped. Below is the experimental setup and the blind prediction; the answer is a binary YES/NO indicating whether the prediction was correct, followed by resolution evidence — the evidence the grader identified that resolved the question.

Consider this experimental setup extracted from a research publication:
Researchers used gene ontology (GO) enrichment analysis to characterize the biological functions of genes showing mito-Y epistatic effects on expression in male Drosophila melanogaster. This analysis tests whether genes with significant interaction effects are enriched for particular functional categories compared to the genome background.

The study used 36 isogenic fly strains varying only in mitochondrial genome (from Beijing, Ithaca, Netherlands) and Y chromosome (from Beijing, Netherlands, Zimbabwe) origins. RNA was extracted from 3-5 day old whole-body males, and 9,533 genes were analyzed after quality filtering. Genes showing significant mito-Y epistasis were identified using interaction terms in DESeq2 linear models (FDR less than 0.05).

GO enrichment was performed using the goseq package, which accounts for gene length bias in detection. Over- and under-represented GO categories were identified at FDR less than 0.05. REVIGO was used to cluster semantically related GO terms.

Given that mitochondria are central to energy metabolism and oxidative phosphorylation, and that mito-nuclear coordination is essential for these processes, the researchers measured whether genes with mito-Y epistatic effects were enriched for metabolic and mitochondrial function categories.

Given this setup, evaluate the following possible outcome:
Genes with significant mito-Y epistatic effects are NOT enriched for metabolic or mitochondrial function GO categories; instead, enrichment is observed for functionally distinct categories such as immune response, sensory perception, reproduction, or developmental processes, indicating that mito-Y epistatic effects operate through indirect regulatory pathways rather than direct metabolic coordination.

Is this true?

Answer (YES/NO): NO